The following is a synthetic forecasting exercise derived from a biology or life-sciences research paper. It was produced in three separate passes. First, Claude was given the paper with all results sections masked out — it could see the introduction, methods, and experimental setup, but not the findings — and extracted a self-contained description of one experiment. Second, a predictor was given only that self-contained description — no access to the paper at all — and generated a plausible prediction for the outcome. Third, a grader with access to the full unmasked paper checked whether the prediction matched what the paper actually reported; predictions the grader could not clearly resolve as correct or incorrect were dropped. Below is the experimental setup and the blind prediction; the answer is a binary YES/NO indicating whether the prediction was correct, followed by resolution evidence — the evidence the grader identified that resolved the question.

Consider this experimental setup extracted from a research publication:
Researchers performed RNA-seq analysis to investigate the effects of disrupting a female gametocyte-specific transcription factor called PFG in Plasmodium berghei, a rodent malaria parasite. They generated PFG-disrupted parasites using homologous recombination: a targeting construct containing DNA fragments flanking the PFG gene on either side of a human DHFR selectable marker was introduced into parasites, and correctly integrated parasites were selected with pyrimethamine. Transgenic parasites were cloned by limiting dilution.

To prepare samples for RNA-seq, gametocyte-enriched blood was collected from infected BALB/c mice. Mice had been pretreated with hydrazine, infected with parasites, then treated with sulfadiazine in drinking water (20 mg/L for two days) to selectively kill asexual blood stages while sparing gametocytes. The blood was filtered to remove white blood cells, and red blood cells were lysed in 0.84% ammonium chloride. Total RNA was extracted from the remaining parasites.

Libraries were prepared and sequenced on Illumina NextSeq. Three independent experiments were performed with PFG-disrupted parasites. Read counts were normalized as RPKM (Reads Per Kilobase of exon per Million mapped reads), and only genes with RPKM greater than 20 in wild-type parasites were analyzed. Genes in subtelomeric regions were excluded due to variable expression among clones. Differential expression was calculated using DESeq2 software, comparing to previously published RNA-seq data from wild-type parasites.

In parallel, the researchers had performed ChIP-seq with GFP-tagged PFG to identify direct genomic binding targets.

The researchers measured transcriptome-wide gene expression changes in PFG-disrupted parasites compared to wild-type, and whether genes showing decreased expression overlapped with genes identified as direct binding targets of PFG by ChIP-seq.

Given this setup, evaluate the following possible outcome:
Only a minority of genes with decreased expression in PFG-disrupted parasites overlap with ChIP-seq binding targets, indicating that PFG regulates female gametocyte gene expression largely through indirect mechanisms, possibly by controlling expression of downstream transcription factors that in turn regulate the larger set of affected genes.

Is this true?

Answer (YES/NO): NO